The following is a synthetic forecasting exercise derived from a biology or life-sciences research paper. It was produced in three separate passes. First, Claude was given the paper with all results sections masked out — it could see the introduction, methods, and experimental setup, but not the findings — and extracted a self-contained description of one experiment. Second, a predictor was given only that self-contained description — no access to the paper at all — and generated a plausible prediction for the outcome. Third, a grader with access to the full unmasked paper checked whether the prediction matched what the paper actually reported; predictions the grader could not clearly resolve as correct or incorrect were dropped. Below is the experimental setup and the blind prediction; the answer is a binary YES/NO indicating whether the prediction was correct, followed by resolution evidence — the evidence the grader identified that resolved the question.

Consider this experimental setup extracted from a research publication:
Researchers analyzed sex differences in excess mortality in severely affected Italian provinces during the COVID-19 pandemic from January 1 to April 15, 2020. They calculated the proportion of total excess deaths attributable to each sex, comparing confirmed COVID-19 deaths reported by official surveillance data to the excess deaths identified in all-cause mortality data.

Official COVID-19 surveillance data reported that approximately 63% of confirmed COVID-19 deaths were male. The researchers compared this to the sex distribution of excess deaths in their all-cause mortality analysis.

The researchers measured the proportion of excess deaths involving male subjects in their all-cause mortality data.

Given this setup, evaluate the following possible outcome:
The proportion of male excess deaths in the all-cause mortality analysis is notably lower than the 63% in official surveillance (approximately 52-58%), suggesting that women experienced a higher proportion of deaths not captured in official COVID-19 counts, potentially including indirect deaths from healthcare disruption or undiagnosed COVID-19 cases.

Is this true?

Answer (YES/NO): YES